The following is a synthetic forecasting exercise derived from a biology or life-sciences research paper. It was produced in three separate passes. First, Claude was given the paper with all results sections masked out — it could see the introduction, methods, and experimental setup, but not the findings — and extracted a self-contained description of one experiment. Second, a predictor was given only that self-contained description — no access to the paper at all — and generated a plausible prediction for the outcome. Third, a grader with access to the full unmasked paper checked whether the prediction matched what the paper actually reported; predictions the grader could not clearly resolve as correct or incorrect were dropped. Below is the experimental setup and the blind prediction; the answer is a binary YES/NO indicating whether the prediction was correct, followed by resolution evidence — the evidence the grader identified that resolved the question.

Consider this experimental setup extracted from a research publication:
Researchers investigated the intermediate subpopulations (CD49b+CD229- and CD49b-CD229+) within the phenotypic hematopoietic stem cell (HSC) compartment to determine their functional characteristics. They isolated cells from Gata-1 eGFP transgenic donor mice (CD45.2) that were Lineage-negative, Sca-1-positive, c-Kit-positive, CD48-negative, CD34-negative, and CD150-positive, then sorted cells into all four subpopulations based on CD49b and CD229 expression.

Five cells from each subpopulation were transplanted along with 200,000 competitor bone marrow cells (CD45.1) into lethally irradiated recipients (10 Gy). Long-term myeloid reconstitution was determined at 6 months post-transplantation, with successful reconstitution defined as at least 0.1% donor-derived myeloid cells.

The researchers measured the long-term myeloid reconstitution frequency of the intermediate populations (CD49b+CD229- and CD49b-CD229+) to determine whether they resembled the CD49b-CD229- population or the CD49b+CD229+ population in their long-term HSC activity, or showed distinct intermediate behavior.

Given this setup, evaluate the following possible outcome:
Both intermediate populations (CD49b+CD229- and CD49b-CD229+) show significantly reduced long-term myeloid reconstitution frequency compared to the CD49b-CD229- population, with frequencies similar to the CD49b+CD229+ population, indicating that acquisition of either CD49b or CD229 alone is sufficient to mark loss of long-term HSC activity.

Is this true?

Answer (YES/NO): NO